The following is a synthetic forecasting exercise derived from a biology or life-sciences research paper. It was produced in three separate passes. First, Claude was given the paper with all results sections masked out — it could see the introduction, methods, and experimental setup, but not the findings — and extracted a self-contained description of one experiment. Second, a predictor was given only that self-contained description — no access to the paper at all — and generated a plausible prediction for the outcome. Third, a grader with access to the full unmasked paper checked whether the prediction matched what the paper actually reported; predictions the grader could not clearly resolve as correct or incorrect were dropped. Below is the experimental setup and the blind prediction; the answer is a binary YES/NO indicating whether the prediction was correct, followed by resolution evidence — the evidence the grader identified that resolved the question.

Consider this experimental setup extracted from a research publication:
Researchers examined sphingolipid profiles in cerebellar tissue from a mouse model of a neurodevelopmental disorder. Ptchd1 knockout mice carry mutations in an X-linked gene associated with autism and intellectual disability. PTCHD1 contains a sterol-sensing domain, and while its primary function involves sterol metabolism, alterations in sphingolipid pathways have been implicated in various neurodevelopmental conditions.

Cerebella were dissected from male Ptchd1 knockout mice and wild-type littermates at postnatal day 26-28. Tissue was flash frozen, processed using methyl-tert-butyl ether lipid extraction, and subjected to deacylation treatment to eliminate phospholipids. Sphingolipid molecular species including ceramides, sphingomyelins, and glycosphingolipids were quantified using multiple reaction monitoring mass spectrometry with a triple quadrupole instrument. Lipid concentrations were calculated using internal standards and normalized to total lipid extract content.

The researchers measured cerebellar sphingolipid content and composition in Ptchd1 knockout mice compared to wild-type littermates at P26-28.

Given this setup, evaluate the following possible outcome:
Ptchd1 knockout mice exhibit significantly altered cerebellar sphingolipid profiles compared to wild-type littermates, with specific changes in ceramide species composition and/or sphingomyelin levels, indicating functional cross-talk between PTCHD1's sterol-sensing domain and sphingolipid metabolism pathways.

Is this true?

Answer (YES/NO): NO